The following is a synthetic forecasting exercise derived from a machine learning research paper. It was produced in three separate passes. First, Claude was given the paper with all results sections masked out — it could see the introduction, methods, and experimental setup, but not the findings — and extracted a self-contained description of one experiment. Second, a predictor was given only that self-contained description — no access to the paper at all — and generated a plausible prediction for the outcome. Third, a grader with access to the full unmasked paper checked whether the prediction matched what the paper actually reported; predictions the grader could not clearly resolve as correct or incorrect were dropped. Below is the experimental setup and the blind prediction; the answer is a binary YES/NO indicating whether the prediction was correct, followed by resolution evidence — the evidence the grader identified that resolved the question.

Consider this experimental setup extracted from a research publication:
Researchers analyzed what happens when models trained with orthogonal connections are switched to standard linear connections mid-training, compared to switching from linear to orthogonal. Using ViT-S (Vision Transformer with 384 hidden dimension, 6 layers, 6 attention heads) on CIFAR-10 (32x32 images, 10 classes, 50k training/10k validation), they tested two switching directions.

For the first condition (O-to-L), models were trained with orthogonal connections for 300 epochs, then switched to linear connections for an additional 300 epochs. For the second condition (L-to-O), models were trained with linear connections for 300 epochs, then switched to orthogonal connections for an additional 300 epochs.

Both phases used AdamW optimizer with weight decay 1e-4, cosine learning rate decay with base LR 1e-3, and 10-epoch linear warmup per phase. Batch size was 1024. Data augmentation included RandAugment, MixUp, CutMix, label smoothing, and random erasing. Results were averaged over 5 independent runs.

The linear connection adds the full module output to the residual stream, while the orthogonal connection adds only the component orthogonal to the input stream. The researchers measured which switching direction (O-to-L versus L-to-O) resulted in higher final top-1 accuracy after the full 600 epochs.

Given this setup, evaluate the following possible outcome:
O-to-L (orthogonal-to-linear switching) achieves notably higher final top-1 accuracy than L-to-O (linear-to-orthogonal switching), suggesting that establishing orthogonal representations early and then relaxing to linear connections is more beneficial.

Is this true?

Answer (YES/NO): YES